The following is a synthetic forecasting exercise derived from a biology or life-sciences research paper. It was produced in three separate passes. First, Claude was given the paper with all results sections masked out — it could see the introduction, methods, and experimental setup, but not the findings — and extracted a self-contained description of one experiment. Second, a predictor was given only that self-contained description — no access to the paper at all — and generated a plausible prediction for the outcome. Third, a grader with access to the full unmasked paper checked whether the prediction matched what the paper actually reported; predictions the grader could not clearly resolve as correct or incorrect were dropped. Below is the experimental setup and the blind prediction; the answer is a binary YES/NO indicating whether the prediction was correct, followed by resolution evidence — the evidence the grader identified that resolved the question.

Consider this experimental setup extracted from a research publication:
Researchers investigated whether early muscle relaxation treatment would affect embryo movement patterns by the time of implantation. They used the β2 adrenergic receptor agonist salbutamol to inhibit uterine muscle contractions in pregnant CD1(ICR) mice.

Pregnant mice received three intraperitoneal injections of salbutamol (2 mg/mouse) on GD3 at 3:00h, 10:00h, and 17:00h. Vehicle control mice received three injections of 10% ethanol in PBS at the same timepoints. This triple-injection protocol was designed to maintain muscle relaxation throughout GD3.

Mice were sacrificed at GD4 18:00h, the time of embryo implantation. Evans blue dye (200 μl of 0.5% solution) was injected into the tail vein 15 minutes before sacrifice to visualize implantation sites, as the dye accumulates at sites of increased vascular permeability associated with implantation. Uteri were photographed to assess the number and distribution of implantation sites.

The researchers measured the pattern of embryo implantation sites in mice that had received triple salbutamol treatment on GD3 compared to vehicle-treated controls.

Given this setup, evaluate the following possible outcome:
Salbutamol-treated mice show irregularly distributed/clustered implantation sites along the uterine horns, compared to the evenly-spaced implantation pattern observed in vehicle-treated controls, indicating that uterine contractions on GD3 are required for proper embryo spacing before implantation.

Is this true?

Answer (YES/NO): YES